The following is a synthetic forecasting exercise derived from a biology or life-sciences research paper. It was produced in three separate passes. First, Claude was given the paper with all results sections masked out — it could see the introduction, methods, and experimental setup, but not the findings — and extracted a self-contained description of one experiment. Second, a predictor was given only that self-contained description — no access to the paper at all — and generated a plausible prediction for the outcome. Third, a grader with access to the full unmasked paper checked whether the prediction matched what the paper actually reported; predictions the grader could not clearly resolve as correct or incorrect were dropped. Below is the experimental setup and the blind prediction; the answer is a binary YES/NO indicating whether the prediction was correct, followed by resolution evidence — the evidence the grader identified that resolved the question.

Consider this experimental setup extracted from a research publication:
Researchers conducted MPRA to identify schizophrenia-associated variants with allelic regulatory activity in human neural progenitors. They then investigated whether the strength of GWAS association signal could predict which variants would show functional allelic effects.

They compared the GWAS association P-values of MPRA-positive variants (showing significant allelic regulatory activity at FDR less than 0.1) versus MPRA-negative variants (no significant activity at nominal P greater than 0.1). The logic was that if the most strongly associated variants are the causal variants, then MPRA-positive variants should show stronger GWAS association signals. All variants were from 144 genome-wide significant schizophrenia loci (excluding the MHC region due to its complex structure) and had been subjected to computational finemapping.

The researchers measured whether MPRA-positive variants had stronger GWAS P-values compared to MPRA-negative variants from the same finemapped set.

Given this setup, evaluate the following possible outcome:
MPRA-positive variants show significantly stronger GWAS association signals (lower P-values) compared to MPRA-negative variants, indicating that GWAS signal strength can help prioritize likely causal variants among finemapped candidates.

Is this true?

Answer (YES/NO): NO